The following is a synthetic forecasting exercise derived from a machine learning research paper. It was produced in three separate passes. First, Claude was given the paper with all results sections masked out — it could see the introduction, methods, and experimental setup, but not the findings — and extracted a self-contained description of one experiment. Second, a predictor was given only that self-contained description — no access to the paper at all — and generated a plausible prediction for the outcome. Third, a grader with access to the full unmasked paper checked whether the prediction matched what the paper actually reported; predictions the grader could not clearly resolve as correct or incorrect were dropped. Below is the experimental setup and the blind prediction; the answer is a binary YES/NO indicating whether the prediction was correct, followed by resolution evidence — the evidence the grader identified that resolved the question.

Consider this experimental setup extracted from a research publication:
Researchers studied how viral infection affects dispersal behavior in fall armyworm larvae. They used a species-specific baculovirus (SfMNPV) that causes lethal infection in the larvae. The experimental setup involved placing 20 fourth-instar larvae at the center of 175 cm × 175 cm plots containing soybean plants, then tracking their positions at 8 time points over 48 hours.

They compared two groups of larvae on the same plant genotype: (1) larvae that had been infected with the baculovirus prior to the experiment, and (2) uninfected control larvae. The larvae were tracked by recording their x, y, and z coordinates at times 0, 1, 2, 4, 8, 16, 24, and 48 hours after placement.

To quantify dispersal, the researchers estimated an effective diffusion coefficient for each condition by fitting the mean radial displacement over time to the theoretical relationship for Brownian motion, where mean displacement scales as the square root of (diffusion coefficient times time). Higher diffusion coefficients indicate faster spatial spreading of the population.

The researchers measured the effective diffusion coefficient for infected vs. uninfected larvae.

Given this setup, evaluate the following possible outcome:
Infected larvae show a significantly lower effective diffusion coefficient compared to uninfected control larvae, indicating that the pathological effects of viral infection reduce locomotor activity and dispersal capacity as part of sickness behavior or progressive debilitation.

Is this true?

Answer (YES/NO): NO